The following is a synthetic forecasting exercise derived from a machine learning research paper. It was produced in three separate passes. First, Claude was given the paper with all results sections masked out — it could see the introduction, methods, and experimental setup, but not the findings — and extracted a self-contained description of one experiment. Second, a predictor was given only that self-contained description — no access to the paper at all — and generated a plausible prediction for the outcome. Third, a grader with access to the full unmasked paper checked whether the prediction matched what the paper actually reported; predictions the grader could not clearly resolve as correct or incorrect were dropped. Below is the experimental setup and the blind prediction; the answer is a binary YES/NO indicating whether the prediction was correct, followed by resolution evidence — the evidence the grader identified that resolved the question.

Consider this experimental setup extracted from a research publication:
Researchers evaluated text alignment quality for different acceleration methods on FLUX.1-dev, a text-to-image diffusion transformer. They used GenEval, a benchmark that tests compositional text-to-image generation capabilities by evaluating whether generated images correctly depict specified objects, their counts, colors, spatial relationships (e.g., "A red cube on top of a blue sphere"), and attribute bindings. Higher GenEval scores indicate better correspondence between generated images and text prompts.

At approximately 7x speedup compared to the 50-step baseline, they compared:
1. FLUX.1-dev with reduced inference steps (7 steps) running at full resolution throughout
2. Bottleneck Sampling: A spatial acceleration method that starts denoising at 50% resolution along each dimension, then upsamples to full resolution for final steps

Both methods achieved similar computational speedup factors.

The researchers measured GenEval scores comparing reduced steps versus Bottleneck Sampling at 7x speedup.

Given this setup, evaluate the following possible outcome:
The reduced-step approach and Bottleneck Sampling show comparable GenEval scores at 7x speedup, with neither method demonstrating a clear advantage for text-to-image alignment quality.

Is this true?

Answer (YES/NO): NO